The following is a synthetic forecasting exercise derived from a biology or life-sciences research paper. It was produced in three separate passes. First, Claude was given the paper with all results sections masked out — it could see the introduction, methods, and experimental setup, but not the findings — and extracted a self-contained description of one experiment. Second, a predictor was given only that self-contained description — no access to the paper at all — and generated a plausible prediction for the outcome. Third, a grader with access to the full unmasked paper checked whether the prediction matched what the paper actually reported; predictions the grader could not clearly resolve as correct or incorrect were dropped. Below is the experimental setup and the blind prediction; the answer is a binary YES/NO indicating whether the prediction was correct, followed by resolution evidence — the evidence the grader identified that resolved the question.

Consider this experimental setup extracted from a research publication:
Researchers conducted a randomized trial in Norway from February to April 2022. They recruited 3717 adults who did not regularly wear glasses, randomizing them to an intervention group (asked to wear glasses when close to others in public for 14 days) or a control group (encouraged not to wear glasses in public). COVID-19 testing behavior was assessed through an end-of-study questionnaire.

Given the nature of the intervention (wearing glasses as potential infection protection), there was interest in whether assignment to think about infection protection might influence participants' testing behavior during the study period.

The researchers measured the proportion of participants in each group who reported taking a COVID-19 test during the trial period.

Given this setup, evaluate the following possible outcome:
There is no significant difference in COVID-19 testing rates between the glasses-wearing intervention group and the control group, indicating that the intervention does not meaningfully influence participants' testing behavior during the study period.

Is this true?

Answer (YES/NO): YES